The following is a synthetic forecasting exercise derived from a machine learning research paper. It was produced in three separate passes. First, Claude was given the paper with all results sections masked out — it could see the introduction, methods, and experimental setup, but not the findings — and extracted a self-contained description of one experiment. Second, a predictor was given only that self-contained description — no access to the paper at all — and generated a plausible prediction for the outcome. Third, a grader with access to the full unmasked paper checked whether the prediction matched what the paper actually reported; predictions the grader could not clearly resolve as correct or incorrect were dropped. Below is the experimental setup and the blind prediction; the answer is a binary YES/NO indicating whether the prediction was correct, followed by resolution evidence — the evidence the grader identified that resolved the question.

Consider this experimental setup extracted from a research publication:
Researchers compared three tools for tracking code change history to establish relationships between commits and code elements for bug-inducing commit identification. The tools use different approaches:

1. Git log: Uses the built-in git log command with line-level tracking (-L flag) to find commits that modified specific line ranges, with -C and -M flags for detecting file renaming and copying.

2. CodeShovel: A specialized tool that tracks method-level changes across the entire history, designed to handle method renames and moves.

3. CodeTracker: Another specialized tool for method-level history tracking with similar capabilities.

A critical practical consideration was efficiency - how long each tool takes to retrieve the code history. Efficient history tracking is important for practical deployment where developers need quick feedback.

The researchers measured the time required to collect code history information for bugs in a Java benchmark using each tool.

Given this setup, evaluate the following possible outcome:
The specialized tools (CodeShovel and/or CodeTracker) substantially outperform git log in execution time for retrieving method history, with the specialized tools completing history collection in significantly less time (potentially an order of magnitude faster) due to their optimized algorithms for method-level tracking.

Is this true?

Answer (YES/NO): NO